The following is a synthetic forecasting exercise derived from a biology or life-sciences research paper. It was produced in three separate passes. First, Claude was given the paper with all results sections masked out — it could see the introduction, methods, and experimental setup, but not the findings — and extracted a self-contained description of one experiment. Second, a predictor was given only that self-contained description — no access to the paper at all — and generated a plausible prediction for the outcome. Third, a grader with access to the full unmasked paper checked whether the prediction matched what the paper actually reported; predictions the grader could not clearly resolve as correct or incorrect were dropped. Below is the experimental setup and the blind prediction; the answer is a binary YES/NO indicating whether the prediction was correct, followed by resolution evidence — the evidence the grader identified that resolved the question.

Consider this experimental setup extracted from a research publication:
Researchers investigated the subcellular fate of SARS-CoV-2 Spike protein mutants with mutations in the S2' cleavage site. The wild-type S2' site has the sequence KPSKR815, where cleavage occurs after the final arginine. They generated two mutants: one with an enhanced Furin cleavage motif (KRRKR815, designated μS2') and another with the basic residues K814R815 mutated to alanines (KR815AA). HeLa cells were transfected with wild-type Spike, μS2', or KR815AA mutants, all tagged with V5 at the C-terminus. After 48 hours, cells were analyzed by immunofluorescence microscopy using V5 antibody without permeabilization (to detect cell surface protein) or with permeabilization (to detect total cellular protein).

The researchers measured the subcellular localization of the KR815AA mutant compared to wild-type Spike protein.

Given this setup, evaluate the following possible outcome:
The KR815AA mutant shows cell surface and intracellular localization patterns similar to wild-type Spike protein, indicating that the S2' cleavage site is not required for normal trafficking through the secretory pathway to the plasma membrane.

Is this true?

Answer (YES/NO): NO